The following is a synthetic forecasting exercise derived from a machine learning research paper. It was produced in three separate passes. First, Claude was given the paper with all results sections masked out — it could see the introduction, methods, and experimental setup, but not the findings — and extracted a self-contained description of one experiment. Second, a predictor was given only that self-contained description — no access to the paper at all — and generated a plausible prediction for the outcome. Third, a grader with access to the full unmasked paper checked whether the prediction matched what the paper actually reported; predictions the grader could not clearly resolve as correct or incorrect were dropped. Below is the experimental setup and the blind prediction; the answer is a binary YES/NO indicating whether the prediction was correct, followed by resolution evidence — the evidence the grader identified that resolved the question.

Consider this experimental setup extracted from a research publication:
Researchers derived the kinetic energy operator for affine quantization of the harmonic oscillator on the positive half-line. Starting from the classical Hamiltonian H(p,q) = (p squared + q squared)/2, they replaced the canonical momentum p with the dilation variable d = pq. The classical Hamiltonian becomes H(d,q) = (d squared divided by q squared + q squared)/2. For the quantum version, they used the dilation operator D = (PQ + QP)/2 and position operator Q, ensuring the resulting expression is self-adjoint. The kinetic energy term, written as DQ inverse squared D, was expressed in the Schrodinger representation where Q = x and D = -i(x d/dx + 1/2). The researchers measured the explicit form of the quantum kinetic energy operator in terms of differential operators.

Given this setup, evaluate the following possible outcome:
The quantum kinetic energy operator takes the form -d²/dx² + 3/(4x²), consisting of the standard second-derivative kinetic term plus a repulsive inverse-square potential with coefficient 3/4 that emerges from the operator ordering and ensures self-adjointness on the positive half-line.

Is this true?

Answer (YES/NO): YES